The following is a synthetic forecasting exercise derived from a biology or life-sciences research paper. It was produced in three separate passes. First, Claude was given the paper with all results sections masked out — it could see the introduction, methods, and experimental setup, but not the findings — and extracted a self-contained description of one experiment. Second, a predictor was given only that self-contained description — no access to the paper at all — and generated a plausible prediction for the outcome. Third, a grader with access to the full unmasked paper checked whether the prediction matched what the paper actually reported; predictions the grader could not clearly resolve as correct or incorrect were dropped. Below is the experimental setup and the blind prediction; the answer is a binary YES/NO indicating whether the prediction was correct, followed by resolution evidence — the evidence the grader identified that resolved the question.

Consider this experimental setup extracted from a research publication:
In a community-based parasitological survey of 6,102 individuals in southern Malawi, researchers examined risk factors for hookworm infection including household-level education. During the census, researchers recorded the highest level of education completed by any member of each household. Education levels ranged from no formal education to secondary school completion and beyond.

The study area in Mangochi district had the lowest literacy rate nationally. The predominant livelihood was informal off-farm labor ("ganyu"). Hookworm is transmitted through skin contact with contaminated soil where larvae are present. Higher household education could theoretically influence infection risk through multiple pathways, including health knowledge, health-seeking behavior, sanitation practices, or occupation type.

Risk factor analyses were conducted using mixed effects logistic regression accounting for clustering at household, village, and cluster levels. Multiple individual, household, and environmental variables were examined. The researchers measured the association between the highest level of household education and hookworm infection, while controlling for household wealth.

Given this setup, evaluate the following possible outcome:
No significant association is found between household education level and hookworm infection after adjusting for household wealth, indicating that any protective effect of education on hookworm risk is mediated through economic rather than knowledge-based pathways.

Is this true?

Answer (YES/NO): NO